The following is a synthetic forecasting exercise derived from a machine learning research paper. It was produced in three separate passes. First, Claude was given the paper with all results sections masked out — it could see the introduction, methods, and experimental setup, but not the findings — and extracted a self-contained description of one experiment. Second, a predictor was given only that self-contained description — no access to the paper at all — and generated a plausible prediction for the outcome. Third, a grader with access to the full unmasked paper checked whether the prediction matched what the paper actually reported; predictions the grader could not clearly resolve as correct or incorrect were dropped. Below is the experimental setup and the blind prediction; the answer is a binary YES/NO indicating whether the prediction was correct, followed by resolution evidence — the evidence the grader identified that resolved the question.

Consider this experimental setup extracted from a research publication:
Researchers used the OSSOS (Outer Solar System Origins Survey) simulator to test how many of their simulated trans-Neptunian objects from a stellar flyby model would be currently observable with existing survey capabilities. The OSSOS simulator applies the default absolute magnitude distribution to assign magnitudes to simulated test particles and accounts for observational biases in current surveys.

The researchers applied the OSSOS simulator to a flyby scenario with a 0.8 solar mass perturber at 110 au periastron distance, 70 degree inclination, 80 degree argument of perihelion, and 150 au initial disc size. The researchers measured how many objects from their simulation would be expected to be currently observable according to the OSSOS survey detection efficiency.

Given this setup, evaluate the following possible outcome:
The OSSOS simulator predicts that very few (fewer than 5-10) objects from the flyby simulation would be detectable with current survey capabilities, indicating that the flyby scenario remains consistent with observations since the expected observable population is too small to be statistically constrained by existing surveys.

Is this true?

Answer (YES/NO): NO